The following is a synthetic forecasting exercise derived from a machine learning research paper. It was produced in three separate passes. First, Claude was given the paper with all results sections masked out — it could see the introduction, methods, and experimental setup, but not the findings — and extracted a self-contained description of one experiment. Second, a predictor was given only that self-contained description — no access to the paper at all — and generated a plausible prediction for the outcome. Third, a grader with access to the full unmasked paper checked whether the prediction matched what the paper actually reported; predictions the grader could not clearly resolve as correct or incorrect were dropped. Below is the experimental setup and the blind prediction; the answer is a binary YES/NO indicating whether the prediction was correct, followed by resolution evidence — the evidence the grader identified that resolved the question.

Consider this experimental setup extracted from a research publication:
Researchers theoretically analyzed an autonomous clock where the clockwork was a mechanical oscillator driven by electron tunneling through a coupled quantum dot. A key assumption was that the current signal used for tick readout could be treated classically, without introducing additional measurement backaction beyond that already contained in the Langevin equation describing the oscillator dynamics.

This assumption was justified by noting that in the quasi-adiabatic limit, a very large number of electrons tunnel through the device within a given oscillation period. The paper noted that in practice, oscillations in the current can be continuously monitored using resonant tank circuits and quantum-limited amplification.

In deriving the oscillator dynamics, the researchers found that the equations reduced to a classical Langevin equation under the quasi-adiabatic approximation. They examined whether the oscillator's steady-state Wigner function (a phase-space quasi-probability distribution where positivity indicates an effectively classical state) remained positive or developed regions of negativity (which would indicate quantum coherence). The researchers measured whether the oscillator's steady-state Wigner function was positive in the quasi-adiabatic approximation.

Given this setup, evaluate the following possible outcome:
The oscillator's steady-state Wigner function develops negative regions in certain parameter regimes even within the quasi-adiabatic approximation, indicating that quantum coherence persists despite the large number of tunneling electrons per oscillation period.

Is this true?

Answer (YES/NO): NO